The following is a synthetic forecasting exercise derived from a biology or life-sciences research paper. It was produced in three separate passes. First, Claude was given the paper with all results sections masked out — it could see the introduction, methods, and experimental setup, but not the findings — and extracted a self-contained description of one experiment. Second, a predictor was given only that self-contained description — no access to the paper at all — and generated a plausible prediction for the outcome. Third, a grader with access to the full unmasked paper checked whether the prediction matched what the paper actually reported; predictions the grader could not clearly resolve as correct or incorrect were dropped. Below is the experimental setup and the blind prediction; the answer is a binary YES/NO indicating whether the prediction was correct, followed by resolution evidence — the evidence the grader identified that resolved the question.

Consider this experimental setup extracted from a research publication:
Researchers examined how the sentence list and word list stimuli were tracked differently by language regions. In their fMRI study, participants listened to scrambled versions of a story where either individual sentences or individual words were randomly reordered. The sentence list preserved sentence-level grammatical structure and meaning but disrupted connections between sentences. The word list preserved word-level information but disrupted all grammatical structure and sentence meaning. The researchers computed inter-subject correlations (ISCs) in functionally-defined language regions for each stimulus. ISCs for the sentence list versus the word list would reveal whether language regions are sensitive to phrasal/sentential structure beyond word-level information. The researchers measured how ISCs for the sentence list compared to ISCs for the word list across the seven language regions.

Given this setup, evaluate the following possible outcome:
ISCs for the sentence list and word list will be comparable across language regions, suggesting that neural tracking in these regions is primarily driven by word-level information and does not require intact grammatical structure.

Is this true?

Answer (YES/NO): NO